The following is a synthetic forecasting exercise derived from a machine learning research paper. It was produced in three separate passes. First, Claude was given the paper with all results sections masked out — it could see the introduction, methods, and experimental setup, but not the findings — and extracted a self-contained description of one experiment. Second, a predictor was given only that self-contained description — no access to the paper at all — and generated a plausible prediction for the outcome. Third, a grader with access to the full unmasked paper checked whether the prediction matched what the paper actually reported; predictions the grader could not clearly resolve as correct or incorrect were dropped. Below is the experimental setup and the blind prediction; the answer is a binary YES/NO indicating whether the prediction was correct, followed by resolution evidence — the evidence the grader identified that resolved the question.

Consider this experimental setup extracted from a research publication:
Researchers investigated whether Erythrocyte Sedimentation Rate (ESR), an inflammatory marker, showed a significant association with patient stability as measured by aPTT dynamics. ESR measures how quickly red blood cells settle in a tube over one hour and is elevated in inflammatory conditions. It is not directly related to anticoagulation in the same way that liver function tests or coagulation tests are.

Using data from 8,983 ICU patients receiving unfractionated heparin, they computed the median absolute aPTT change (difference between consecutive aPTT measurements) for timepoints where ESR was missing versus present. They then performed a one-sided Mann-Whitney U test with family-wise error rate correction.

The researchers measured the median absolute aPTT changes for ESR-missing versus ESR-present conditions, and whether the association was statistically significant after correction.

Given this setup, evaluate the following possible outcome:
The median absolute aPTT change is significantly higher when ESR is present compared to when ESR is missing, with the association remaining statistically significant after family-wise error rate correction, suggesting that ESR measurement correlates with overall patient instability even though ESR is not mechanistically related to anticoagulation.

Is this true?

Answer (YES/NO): YES